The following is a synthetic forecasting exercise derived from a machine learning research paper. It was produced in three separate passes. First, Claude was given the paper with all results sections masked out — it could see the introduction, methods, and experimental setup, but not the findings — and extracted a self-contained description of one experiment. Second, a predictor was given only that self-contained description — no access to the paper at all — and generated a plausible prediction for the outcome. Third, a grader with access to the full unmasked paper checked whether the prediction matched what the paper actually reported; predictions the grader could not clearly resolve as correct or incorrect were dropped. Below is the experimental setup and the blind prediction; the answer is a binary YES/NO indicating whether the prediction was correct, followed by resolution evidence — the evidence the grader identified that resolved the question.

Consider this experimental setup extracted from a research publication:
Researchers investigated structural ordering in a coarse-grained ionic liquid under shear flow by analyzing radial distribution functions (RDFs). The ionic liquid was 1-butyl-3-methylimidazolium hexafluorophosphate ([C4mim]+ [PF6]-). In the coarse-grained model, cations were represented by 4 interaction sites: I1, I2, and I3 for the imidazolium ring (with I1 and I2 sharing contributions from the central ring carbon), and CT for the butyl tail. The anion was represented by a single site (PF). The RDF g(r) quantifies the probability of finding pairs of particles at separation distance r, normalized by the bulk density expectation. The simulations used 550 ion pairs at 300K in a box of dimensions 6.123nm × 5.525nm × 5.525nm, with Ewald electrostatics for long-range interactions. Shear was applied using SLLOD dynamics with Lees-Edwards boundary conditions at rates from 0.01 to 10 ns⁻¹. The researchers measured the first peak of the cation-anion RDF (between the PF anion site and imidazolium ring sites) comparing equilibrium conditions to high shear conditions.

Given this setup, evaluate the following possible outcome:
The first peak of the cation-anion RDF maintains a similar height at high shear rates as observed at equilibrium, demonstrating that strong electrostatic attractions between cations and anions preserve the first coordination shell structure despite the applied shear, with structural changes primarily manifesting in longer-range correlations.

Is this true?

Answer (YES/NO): NO